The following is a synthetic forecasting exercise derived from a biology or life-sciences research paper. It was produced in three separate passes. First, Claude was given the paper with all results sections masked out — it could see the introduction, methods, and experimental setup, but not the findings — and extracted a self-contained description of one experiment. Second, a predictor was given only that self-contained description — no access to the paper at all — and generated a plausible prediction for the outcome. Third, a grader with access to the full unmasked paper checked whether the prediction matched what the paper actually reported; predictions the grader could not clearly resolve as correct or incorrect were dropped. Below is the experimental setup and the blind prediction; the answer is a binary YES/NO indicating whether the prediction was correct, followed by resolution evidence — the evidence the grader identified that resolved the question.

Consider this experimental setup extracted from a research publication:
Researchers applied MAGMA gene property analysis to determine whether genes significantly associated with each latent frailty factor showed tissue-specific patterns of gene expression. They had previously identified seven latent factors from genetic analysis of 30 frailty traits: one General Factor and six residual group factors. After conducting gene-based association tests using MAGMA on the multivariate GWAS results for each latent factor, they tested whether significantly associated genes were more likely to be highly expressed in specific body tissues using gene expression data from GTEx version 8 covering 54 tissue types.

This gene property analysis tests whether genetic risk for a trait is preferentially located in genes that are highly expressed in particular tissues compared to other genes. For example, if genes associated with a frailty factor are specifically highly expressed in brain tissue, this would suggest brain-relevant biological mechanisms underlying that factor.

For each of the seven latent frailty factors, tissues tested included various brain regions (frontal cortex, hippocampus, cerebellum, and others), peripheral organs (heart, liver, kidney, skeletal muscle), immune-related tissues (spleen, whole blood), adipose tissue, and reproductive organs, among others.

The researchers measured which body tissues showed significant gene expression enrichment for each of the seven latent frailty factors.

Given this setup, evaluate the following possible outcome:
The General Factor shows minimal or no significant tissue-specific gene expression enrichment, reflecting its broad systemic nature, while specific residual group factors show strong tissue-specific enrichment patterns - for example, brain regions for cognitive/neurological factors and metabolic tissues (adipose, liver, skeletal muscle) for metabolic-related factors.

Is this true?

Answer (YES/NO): NO